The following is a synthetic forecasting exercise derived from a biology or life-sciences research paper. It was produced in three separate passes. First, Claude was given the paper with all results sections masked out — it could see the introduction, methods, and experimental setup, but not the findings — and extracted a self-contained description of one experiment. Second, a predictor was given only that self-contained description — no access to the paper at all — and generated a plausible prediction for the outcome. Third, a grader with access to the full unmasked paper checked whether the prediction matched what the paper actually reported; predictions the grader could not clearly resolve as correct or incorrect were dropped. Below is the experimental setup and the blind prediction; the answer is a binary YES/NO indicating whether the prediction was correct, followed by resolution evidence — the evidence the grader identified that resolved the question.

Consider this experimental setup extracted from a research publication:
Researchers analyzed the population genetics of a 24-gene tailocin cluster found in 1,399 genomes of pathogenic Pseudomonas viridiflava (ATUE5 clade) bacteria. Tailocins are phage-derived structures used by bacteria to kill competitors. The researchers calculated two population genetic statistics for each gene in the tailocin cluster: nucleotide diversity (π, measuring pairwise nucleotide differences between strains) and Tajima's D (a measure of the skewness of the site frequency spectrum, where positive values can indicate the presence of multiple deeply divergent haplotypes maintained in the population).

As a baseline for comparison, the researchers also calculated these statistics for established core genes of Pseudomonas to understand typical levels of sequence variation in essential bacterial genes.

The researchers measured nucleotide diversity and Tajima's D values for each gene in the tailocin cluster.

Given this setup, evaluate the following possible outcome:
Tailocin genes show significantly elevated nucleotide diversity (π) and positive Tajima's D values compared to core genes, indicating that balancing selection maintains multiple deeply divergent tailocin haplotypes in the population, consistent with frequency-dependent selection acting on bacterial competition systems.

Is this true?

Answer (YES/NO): NO